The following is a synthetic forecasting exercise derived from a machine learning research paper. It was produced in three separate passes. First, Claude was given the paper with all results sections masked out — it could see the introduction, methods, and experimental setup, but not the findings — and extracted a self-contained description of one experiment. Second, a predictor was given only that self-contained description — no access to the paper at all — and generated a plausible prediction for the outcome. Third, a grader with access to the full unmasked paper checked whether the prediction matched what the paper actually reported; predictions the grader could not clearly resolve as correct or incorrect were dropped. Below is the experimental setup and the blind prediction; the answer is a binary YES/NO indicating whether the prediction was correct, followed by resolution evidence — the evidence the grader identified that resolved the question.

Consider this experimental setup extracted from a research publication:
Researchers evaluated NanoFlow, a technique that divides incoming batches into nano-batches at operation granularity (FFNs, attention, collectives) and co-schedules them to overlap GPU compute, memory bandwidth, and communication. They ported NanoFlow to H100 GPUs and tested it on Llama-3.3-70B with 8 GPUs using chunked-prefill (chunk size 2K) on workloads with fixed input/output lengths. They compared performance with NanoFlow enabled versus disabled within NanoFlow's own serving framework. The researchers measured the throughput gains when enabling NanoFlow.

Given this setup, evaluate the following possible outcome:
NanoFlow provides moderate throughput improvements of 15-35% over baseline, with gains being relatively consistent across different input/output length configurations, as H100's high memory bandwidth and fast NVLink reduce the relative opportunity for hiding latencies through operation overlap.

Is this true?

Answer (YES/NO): NO